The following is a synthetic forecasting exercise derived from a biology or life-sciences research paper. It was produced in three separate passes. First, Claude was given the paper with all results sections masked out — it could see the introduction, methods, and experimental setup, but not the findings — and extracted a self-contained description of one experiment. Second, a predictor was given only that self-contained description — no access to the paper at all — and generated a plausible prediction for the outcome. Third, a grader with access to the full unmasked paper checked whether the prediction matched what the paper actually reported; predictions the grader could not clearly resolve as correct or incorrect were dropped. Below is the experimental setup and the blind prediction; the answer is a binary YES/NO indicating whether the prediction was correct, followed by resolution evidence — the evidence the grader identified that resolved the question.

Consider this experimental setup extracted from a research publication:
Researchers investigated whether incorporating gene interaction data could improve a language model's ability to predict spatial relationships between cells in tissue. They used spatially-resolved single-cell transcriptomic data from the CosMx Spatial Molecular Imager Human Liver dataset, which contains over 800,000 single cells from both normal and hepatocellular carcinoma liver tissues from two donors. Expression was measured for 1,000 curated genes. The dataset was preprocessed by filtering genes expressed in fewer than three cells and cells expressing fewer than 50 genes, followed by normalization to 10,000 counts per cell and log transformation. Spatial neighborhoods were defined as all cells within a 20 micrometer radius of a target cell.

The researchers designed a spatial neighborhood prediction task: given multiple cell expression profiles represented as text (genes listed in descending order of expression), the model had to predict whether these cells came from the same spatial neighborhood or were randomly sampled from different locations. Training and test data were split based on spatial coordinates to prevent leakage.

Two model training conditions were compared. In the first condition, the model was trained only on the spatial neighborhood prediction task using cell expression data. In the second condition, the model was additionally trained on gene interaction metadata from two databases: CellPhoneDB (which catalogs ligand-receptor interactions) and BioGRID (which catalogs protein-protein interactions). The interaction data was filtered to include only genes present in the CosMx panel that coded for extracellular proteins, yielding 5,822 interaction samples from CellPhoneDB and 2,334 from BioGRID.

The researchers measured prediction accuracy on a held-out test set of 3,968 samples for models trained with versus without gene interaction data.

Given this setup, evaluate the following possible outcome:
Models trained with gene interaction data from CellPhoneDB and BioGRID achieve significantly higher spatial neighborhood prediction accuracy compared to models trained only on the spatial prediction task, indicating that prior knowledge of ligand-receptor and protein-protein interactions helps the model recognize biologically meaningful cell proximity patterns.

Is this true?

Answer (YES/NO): YES